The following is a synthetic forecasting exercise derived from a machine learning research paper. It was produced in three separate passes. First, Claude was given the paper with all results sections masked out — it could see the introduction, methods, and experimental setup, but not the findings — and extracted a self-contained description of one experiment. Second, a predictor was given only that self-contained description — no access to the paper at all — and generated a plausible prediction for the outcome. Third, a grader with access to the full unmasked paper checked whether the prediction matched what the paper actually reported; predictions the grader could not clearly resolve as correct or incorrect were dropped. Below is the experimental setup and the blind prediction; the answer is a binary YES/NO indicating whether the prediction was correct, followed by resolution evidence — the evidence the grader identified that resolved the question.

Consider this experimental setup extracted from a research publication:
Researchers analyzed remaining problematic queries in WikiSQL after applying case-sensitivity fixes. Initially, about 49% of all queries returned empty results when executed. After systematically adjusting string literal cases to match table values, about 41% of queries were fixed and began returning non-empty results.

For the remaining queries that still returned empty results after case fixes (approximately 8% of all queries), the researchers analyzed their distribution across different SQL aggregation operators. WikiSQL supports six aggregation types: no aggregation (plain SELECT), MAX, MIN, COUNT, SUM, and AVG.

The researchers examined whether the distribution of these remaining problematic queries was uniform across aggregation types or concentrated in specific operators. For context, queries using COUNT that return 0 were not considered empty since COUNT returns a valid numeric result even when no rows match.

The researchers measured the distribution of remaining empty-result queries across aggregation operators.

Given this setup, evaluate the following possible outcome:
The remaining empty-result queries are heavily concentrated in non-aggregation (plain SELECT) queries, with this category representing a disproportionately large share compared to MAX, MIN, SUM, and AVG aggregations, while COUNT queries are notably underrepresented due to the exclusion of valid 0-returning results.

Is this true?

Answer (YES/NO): NO